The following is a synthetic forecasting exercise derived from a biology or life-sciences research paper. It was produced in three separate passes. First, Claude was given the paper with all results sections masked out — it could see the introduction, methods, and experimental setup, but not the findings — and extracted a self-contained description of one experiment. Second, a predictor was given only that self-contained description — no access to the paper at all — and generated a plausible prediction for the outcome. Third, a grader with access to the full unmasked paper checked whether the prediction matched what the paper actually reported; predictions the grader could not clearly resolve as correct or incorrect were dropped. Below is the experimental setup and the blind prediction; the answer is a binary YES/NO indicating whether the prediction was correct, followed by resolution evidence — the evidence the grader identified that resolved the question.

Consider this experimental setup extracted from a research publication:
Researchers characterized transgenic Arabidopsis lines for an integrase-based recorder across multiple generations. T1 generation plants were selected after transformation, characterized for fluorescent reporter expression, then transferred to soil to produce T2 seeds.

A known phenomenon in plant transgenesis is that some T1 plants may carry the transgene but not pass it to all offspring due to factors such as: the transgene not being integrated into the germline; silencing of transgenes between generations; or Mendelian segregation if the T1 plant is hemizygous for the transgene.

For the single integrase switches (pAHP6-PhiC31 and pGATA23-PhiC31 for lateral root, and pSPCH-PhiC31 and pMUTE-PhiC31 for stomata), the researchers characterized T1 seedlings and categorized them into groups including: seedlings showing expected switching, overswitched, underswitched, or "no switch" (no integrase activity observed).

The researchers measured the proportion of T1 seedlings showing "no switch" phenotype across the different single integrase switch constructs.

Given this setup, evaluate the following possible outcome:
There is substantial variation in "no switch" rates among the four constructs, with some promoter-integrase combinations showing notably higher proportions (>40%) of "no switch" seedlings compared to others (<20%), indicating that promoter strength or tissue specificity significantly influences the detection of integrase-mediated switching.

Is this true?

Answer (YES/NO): NO